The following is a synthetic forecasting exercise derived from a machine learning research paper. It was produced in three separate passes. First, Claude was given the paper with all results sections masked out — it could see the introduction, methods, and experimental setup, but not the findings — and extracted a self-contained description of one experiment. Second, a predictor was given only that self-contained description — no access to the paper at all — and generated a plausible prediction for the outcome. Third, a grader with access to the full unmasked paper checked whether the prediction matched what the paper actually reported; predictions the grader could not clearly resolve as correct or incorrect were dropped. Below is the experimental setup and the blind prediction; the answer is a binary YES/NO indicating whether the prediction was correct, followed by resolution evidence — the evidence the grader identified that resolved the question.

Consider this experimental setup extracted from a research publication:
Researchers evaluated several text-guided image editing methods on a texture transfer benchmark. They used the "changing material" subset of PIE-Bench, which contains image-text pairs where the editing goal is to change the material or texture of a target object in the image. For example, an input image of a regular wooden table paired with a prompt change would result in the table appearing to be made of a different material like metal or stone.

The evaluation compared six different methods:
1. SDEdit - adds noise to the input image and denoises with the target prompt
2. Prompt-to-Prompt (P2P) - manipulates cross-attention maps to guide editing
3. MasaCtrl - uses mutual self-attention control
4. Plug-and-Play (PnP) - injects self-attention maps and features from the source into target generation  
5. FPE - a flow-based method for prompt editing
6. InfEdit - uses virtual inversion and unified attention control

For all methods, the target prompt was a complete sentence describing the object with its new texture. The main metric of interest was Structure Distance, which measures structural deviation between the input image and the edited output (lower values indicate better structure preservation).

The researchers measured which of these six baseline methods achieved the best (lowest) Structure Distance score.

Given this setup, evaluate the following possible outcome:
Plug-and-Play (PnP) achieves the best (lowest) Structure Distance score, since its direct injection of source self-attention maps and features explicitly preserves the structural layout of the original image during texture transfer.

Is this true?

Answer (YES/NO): NO